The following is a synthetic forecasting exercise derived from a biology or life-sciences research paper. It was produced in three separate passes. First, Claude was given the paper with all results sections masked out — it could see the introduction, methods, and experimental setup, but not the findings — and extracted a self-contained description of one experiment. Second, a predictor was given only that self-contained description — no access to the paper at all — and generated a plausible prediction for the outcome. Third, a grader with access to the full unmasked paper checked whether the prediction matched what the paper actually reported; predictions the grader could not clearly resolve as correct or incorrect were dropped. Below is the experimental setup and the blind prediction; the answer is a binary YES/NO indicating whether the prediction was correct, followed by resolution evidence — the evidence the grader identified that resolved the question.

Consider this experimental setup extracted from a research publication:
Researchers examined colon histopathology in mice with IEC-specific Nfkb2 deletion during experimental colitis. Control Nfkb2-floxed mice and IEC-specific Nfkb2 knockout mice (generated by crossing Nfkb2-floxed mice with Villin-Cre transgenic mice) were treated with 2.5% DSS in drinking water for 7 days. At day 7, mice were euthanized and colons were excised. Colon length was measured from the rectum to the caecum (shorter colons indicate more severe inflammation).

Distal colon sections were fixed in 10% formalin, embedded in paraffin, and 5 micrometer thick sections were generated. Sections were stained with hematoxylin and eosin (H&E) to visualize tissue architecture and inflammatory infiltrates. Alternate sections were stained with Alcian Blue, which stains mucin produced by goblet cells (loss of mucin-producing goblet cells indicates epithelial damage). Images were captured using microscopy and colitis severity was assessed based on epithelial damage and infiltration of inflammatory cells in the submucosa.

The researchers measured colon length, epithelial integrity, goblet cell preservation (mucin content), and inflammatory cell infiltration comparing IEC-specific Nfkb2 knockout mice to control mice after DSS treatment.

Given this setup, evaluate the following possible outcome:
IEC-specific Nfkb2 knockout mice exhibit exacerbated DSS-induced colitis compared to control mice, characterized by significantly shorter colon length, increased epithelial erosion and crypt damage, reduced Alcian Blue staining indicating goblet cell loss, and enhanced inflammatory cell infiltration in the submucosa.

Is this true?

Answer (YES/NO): NO